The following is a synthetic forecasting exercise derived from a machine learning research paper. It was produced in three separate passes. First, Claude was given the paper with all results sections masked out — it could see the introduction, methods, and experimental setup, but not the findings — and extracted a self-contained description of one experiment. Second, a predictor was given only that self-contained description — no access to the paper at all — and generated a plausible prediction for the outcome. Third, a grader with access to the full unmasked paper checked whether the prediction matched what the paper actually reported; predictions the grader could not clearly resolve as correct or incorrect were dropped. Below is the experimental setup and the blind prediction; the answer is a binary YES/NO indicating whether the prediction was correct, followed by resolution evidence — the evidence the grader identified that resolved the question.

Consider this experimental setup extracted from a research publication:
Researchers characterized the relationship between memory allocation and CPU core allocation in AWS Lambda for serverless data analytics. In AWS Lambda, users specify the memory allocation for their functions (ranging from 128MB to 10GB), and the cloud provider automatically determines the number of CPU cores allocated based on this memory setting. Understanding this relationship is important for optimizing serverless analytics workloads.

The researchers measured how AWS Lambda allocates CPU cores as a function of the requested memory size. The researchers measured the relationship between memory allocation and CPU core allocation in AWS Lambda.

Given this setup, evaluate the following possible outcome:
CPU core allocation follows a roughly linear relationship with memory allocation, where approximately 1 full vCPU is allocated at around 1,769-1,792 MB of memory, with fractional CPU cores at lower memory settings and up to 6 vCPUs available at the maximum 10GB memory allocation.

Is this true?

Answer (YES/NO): YES